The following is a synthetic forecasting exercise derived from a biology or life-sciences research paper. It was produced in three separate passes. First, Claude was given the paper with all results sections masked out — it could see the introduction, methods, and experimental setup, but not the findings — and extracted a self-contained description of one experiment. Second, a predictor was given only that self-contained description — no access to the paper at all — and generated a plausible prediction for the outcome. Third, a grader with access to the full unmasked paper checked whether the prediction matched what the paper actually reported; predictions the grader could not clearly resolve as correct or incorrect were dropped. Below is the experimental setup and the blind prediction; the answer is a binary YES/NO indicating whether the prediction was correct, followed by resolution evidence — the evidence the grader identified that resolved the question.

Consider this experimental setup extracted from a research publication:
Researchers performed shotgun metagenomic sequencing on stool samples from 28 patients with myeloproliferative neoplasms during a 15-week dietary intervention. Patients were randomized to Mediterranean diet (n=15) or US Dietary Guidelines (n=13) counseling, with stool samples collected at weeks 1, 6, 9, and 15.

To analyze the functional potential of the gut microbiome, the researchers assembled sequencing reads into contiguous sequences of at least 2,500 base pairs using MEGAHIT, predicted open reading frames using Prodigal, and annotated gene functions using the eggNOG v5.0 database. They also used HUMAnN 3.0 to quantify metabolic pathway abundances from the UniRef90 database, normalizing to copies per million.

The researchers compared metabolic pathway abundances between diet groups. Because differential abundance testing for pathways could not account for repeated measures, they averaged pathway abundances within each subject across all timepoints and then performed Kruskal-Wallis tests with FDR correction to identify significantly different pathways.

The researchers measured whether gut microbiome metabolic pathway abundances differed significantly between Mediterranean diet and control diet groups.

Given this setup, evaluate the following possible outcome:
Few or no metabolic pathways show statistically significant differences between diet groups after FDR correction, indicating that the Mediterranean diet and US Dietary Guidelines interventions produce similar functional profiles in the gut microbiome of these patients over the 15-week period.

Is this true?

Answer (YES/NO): YES